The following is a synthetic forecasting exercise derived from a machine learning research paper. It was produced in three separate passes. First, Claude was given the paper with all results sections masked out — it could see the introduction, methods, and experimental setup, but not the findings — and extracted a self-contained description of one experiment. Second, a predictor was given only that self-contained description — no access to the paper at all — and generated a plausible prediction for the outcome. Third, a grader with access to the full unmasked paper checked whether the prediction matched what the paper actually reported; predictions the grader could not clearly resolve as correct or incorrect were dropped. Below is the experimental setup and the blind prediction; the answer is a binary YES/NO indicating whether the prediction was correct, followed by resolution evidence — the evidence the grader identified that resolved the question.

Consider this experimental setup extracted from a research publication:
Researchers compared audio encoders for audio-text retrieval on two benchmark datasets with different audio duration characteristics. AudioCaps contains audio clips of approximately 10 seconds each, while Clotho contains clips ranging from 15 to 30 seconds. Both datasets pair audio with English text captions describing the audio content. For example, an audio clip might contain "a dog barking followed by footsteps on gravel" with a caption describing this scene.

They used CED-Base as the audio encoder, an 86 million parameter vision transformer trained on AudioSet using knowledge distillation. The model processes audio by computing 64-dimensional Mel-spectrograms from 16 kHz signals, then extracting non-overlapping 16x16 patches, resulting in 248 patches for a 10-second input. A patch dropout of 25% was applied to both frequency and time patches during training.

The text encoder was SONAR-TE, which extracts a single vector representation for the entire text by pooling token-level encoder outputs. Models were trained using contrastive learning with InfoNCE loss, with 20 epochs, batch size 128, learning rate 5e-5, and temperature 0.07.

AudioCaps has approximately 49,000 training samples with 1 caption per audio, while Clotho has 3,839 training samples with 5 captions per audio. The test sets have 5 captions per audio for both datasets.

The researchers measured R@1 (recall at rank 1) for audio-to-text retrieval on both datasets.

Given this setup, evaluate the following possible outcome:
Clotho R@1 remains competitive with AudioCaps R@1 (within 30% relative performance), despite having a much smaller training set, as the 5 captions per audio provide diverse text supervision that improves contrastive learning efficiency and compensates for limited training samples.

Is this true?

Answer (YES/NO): NO